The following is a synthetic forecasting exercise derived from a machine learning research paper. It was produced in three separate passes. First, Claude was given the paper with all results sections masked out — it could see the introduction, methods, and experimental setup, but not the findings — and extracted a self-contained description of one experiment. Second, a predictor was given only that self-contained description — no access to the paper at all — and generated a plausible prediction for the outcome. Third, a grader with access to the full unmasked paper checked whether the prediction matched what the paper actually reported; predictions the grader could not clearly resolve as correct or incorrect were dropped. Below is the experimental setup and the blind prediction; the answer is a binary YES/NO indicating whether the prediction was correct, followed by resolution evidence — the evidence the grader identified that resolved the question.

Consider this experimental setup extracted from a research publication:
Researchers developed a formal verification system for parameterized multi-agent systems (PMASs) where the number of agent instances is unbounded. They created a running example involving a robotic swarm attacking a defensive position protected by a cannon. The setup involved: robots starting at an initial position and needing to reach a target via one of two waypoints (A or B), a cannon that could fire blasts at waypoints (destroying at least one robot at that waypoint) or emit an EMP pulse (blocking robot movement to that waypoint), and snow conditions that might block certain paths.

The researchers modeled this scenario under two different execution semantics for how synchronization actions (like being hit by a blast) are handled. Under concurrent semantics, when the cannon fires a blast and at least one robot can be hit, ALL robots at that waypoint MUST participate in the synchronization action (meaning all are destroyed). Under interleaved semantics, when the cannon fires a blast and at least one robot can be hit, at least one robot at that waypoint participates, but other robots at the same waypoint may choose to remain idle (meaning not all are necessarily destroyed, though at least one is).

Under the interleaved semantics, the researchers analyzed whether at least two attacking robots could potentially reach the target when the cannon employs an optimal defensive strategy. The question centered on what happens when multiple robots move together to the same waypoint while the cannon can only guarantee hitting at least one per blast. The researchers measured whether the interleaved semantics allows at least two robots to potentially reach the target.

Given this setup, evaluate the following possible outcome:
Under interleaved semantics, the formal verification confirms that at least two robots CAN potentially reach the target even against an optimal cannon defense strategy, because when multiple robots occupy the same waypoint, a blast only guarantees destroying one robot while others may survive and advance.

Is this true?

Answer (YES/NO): YES